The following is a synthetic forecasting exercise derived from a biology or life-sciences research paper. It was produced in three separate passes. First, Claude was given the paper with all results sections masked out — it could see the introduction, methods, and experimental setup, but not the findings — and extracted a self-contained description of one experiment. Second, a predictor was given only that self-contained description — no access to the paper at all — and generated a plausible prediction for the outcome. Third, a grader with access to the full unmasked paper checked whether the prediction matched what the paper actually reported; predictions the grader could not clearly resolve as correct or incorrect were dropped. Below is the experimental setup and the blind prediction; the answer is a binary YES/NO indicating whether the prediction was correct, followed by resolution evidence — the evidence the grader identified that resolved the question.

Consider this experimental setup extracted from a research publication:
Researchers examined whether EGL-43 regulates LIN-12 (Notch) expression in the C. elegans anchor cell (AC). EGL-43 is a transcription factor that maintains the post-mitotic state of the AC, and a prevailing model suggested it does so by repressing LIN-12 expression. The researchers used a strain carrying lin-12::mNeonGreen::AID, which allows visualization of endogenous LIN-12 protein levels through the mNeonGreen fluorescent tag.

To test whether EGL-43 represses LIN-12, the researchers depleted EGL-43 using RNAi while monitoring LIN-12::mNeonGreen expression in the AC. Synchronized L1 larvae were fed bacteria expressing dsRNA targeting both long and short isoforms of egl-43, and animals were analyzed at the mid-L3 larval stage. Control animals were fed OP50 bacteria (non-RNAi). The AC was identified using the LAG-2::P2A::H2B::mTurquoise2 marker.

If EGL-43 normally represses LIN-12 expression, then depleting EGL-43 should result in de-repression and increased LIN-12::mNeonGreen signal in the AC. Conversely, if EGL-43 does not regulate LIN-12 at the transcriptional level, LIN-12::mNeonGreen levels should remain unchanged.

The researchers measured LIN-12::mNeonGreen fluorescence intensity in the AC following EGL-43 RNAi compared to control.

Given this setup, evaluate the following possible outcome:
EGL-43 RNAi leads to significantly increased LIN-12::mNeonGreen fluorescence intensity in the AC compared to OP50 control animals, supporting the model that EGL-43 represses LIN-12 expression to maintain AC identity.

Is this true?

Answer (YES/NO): NO